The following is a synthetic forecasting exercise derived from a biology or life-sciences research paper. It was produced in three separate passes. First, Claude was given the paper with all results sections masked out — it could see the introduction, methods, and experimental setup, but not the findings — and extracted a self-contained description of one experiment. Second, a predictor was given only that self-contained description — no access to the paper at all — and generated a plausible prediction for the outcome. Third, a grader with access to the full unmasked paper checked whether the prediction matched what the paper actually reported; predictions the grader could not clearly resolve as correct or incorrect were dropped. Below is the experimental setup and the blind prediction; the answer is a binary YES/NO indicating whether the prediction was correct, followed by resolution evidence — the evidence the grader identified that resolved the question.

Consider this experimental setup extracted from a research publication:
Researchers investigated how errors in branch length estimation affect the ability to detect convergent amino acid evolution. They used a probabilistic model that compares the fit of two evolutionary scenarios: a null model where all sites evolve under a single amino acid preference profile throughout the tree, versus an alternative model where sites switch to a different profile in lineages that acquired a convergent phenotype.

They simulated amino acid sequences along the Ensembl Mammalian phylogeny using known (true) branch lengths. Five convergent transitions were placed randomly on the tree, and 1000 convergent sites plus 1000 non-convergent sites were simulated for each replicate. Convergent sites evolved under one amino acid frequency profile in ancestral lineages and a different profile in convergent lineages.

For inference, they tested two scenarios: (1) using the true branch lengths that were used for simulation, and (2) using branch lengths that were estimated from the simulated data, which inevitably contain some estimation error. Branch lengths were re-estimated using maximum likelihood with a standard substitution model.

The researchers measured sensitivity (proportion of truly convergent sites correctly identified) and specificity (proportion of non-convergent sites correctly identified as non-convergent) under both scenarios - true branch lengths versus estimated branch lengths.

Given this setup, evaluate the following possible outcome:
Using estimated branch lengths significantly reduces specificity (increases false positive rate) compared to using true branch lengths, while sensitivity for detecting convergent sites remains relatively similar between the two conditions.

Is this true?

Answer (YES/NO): NO